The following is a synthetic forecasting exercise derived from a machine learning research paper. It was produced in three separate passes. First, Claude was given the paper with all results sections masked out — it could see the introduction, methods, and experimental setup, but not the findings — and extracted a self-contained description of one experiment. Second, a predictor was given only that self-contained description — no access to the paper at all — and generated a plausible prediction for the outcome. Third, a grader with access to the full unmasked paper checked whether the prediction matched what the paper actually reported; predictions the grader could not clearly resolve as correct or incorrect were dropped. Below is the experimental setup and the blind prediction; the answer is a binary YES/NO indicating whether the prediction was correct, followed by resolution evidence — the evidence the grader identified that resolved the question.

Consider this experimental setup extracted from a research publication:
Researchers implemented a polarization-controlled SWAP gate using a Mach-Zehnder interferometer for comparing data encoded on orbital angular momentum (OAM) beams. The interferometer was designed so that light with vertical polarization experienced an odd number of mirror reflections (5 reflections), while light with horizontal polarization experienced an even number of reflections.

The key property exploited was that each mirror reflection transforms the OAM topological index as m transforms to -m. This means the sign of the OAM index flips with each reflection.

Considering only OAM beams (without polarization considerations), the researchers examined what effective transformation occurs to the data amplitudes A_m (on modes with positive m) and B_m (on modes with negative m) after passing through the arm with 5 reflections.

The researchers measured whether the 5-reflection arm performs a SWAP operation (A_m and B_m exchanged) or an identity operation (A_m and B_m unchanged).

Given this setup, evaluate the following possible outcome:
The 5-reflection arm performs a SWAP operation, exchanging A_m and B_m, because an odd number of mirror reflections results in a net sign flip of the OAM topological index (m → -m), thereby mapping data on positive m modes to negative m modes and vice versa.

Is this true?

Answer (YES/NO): YES